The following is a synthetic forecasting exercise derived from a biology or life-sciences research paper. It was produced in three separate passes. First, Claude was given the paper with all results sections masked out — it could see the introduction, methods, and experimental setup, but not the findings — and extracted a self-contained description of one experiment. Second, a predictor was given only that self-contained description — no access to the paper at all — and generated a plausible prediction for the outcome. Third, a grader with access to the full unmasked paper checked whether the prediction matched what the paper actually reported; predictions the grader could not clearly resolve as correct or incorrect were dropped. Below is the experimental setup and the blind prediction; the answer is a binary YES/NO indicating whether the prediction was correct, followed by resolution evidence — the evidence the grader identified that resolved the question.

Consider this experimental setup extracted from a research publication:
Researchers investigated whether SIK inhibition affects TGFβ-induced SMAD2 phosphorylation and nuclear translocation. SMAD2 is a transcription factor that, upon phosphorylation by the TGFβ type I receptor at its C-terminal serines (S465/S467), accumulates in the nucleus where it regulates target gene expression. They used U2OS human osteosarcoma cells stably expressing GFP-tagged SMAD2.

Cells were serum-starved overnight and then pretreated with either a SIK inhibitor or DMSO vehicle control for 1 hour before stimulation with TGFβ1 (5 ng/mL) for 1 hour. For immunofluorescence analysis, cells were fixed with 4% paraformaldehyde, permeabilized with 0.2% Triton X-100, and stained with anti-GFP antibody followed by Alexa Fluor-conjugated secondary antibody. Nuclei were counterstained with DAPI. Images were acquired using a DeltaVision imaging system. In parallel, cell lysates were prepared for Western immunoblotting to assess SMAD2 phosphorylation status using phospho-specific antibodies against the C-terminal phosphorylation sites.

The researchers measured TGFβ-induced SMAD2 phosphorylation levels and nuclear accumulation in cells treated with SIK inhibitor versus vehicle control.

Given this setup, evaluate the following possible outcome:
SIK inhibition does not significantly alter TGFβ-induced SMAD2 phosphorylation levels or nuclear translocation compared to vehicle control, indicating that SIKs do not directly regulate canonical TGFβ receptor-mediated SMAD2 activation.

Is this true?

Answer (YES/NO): YES